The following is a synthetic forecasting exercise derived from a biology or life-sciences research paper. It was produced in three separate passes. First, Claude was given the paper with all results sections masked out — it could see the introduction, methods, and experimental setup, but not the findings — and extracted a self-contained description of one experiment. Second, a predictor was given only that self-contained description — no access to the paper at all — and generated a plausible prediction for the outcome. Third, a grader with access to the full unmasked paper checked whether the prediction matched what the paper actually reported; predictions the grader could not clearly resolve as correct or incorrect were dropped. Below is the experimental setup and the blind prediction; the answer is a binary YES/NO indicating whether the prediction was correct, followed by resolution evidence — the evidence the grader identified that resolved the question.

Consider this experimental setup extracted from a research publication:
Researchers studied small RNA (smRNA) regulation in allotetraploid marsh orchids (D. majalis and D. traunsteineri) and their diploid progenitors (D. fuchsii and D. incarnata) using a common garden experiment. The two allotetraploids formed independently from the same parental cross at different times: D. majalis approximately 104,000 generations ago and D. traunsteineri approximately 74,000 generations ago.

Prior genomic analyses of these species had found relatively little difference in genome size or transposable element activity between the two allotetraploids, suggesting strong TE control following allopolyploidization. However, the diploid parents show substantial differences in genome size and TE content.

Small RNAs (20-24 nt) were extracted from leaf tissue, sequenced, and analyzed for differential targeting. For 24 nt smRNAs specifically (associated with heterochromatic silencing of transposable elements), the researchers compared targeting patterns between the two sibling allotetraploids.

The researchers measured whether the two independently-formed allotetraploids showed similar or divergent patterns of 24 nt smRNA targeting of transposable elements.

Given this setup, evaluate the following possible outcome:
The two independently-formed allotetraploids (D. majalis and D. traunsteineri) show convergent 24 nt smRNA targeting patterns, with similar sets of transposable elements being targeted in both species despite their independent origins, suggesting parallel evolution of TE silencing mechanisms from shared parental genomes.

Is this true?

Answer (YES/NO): YES